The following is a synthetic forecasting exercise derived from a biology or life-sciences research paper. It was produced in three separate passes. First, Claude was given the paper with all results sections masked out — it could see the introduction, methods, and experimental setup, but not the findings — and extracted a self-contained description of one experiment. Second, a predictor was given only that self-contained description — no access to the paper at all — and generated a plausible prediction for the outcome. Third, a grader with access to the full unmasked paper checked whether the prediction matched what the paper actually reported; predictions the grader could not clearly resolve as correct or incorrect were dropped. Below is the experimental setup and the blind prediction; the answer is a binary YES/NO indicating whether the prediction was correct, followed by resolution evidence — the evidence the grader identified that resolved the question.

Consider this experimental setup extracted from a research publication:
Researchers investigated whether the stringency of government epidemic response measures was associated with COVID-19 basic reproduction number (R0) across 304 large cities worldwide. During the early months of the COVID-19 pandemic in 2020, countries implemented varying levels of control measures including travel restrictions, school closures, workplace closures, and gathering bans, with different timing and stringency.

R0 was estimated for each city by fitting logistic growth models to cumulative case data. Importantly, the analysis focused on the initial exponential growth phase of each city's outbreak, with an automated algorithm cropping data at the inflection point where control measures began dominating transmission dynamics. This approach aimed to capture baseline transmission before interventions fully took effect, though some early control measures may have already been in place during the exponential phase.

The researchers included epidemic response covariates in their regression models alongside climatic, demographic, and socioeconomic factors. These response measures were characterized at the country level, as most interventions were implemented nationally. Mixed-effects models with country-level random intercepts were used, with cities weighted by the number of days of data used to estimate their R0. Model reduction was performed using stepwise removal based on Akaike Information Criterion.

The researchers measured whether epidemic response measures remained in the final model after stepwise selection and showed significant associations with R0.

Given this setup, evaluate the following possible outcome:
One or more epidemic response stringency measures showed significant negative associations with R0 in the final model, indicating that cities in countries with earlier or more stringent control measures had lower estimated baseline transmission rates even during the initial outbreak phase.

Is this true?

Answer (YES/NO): YES